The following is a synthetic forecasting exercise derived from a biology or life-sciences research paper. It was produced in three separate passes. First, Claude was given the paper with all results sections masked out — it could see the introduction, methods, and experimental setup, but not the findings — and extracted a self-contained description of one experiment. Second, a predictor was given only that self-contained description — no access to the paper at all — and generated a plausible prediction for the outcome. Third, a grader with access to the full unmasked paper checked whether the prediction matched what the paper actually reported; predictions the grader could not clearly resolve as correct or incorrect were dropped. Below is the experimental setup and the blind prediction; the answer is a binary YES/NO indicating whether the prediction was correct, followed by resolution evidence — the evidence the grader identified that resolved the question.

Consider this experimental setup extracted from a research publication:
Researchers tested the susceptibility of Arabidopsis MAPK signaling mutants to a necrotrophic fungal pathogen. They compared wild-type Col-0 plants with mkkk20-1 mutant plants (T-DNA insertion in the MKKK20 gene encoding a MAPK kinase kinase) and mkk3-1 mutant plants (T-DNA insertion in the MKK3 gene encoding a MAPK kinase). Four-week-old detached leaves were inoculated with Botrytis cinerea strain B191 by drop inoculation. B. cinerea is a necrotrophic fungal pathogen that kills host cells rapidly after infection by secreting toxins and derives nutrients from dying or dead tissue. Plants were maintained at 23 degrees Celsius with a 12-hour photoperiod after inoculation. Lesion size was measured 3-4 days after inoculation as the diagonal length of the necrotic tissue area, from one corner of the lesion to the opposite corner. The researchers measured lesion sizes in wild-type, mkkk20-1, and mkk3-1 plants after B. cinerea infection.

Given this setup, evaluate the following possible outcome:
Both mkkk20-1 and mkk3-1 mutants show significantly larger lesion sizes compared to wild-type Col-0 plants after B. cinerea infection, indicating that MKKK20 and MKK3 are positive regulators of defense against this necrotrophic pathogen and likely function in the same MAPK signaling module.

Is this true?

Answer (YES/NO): YES